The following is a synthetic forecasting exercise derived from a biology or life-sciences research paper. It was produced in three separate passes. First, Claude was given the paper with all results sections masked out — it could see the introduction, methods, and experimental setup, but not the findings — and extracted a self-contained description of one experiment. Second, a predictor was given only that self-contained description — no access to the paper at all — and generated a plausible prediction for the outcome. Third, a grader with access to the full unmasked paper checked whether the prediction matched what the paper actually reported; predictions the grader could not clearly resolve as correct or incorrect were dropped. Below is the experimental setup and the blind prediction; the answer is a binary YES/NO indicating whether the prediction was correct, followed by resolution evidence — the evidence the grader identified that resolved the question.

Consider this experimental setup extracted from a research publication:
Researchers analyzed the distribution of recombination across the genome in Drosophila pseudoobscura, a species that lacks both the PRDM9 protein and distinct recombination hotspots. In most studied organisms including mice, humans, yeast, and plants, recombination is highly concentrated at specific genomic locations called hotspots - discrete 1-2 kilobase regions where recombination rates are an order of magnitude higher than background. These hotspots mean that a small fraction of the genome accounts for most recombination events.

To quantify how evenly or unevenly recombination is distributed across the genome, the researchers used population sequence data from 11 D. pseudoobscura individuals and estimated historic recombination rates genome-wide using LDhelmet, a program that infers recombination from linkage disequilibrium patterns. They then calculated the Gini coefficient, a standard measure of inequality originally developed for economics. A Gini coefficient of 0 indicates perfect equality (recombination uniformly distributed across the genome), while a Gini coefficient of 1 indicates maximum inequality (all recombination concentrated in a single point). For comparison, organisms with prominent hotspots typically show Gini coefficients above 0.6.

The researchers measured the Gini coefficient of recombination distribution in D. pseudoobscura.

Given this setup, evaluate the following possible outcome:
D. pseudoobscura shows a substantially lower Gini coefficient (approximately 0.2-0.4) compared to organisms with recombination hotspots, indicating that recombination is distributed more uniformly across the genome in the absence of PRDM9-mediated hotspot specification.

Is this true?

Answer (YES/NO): NO